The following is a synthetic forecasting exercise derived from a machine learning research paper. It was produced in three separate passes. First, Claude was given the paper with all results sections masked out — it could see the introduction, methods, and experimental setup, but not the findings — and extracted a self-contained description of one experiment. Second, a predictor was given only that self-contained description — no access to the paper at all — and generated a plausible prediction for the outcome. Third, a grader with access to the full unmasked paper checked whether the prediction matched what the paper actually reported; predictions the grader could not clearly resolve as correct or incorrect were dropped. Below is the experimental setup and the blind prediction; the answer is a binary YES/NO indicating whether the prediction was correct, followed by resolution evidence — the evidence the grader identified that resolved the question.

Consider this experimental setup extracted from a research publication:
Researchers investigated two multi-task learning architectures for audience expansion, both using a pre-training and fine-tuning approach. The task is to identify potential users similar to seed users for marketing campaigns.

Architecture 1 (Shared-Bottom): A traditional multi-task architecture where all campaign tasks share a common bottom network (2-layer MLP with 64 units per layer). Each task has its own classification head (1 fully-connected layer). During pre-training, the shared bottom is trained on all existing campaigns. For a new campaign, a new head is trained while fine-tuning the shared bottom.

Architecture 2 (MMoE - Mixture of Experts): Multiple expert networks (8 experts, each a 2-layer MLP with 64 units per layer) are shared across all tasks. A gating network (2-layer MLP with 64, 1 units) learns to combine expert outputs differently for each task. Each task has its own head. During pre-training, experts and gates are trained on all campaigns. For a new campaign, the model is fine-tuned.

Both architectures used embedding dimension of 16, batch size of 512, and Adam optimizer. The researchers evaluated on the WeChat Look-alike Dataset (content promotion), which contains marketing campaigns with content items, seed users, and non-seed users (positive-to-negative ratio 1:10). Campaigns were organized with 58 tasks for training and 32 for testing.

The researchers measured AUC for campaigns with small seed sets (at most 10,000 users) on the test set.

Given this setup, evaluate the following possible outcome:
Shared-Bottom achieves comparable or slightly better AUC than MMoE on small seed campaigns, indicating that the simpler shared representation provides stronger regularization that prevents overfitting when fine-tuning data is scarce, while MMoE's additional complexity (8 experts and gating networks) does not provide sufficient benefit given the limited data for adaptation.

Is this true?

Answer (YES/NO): NO